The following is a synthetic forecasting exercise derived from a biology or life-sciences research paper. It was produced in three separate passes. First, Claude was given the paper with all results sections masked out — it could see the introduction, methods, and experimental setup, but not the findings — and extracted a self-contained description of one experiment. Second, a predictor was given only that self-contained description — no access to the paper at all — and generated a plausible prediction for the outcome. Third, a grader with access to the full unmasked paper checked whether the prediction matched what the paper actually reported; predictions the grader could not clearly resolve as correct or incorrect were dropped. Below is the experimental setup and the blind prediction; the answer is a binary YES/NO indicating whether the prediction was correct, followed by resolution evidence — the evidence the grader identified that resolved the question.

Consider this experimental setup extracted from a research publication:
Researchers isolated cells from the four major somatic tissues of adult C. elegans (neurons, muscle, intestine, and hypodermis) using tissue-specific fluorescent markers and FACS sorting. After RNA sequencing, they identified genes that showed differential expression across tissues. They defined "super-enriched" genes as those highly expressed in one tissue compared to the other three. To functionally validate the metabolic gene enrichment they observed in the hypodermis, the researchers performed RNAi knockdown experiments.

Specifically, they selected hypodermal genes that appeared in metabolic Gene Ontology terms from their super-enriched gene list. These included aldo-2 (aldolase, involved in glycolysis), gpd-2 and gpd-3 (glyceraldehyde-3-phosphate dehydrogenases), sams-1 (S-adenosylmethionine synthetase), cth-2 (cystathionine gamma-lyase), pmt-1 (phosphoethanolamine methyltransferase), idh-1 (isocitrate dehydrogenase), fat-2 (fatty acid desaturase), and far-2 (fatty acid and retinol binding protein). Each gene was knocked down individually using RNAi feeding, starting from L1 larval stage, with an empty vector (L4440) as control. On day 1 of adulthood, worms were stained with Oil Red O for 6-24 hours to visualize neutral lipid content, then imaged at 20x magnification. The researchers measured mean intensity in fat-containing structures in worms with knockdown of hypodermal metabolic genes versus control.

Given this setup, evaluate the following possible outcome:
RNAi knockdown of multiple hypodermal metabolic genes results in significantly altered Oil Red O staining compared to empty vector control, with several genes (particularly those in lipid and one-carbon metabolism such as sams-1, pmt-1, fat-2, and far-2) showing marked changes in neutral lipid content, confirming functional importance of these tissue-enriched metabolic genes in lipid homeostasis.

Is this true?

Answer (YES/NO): NO